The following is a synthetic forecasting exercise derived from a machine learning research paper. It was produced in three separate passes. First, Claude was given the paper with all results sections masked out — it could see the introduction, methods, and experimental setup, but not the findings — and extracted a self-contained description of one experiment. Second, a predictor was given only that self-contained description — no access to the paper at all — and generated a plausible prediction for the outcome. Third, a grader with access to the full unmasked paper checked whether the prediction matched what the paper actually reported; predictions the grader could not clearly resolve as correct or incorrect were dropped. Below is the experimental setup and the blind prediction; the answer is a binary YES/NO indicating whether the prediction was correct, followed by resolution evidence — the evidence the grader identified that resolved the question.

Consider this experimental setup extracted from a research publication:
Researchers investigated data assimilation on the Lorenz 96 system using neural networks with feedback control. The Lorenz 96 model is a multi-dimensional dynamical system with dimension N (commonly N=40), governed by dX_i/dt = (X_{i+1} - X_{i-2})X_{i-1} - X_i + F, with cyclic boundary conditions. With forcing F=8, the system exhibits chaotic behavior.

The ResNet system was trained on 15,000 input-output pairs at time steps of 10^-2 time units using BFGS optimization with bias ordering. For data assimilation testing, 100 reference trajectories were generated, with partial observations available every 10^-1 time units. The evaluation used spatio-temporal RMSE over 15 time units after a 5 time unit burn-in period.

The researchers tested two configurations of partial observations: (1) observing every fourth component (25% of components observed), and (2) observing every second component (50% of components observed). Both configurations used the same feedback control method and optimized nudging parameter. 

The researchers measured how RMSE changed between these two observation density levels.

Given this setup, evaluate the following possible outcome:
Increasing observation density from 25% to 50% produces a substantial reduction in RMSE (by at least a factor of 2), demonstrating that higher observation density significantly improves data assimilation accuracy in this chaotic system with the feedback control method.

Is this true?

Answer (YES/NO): YES